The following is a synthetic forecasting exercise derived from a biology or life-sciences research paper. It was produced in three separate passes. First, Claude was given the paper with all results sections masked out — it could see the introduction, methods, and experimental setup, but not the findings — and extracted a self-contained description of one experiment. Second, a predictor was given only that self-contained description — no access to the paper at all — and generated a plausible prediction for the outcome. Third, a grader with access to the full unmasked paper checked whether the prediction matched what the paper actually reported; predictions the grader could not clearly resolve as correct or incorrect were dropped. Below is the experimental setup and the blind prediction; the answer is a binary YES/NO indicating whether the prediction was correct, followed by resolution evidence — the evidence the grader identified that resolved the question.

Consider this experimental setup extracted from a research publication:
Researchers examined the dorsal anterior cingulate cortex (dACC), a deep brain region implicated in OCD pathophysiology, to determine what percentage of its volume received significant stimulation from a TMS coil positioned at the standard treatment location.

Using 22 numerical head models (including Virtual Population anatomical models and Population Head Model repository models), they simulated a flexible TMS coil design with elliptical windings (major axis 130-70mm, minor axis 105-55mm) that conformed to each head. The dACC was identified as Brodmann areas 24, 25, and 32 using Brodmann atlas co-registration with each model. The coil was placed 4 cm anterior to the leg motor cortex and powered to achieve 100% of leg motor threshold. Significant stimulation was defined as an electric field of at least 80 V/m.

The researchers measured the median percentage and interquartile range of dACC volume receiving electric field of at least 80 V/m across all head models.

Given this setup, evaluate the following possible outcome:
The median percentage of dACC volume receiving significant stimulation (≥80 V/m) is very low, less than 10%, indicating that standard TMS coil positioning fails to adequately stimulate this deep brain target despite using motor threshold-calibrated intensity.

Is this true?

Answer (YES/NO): NO